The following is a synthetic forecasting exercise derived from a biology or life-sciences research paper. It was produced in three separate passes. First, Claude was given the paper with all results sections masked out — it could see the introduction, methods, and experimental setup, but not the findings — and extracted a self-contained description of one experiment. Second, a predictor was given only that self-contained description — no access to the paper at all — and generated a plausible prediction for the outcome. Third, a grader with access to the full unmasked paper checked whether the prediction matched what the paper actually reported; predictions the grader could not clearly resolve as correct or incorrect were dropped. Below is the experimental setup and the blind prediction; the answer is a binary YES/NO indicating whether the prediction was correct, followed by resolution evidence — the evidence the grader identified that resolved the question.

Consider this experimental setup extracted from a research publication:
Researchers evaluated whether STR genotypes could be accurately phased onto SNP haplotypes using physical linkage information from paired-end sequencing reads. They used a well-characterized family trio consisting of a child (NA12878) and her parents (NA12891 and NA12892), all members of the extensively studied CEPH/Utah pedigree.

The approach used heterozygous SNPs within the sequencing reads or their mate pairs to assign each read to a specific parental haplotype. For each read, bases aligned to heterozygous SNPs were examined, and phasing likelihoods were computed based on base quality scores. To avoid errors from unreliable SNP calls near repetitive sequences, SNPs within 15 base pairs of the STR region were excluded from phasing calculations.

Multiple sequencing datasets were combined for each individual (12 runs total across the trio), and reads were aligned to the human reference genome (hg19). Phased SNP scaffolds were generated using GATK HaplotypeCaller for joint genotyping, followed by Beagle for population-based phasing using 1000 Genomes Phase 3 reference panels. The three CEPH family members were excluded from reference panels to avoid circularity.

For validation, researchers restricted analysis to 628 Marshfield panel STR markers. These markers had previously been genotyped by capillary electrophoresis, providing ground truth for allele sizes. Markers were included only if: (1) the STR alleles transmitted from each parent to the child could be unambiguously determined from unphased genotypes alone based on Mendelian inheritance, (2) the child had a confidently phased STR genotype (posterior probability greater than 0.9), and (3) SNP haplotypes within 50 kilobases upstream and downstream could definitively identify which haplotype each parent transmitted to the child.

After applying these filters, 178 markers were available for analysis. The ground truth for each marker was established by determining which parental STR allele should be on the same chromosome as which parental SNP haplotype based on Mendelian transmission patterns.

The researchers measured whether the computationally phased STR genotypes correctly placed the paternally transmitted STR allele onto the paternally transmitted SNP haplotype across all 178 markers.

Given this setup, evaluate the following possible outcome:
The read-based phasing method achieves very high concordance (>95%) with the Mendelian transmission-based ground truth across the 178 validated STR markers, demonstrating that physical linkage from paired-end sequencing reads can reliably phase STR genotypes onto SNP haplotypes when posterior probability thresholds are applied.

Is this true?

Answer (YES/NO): YES